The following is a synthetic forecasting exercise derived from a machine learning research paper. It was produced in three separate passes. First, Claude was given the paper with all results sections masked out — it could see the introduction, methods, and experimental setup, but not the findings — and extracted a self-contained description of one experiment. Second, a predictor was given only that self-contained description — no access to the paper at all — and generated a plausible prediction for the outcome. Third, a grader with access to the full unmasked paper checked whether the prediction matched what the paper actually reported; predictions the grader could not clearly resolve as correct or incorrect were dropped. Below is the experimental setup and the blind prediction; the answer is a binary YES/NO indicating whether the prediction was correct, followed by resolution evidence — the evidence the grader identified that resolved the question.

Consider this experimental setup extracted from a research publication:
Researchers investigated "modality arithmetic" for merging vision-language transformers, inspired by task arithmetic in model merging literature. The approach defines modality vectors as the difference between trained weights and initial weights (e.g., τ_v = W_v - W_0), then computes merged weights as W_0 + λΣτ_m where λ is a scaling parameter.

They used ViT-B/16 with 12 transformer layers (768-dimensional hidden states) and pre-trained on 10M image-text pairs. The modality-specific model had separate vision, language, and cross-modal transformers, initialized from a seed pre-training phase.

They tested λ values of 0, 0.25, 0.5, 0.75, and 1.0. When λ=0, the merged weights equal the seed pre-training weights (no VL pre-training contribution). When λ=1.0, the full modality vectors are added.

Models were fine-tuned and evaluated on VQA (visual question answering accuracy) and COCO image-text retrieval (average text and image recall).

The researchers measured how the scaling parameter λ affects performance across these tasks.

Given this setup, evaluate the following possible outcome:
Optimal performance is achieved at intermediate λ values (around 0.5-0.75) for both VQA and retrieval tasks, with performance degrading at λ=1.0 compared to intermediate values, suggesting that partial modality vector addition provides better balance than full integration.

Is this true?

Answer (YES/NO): NO